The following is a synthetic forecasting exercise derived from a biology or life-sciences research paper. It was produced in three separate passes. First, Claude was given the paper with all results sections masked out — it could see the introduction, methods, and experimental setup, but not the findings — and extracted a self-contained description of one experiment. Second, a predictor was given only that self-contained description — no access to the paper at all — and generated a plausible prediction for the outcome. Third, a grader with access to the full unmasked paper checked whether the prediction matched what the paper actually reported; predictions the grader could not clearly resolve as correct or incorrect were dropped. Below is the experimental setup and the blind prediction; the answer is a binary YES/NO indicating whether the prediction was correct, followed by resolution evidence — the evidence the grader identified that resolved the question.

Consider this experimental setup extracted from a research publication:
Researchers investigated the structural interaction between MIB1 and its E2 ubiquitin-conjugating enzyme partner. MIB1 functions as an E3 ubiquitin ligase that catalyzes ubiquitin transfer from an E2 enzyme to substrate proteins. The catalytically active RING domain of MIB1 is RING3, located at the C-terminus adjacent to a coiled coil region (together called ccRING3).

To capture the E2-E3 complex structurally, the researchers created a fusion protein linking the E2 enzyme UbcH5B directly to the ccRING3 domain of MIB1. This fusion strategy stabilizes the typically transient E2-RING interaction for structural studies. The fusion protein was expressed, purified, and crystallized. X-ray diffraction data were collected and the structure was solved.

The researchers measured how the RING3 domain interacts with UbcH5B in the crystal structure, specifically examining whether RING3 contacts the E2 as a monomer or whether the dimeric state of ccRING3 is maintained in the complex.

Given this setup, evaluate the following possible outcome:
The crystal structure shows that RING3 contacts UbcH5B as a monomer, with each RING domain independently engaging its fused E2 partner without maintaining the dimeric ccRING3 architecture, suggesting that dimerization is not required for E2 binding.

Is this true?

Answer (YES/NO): NO